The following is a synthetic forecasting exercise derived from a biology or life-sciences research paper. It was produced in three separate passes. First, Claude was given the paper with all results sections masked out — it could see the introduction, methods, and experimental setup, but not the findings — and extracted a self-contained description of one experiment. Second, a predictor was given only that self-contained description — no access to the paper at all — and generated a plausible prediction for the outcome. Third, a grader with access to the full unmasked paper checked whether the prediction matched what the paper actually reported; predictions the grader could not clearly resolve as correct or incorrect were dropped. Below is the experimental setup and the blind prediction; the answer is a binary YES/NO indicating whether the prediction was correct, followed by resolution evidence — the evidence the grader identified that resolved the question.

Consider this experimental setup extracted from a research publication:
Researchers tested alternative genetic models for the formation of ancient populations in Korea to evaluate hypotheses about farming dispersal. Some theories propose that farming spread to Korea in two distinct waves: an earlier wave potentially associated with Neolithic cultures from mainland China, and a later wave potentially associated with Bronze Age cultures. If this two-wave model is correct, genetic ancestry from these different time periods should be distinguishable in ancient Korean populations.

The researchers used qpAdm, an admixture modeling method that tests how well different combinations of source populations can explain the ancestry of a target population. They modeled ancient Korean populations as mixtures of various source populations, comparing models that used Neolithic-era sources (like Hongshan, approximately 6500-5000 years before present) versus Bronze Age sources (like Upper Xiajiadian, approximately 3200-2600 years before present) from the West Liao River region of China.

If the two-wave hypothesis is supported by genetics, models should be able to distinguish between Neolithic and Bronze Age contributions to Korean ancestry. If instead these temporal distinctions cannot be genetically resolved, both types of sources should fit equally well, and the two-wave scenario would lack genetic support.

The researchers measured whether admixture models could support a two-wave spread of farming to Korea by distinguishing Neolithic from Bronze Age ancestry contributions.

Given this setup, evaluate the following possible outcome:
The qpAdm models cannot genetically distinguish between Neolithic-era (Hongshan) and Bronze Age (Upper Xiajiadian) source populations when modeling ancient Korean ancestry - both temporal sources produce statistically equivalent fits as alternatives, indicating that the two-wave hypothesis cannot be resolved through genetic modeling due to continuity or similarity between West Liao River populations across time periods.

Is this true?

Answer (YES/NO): YES